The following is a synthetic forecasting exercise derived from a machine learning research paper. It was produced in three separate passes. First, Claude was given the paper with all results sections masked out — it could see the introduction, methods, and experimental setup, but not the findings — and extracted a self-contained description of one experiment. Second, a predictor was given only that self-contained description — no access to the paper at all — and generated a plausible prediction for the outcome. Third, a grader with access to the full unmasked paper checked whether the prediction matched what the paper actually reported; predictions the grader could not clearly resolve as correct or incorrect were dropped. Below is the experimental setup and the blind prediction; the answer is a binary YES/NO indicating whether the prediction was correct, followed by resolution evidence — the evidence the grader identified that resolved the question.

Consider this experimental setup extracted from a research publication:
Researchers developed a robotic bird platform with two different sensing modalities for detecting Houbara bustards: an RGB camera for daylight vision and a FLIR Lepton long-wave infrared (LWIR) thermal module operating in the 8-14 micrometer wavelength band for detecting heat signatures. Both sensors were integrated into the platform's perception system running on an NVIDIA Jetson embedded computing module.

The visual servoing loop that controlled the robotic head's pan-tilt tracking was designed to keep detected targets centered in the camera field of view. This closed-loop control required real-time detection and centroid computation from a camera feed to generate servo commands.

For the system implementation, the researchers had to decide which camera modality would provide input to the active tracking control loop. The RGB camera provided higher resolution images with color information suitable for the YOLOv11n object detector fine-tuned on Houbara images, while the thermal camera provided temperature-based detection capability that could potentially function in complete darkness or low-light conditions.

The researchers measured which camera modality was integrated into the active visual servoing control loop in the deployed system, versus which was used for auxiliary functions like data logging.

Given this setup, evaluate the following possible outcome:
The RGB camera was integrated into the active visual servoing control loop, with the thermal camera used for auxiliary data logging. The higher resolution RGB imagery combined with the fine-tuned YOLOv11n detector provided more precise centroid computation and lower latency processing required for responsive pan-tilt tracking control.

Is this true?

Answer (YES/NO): YES